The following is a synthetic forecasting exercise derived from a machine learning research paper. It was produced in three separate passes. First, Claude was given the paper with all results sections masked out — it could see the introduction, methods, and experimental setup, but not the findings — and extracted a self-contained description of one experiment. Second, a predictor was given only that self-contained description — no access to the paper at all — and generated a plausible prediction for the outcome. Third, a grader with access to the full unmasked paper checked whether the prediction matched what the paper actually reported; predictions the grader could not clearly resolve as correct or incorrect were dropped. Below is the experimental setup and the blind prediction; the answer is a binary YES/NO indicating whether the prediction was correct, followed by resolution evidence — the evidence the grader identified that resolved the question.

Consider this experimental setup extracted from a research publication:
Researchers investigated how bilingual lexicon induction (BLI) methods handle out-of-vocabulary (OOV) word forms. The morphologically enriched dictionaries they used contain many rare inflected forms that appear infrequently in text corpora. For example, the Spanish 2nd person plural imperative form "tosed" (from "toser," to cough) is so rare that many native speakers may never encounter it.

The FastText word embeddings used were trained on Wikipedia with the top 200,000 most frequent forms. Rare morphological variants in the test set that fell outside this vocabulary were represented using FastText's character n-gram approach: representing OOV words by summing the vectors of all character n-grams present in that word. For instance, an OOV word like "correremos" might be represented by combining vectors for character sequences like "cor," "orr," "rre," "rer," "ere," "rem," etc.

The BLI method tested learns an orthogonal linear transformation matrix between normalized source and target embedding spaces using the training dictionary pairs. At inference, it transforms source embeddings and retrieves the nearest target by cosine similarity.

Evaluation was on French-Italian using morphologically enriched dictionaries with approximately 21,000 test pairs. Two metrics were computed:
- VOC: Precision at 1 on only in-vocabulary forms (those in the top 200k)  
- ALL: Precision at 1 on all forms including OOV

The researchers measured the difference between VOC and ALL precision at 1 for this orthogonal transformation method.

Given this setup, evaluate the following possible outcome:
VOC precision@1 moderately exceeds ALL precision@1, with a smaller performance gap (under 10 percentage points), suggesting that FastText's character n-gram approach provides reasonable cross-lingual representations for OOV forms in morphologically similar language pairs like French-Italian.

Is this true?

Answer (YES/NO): NO